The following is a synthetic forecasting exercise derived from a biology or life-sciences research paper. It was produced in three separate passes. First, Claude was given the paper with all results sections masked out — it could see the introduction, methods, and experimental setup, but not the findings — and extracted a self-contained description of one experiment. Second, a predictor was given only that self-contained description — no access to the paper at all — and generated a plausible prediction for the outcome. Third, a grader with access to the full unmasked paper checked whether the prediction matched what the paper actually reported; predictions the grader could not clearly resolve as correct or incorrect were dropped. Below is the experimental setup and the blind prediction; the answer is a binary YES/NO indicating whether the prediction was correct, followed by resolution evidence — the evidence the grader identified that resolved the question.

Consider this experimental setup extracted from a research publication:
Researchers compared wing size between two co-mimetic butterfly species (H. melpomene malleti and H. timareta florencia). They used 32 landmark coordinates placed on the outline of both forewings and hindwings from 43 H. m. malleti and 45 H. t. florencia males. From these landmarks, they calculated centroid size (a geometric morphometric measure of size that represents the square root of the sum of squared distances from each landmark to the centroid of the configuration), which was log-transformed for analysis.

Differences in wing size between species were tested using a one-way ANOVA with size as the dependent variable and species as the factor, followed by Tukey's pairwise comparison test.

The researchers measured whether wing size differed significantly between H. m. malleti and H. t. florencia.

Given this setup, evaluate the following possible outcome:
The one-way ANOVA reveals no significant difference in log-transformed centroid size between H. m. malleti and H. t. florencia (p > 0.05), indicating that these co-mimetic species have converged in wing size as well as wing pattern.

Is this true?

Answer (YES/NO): NO